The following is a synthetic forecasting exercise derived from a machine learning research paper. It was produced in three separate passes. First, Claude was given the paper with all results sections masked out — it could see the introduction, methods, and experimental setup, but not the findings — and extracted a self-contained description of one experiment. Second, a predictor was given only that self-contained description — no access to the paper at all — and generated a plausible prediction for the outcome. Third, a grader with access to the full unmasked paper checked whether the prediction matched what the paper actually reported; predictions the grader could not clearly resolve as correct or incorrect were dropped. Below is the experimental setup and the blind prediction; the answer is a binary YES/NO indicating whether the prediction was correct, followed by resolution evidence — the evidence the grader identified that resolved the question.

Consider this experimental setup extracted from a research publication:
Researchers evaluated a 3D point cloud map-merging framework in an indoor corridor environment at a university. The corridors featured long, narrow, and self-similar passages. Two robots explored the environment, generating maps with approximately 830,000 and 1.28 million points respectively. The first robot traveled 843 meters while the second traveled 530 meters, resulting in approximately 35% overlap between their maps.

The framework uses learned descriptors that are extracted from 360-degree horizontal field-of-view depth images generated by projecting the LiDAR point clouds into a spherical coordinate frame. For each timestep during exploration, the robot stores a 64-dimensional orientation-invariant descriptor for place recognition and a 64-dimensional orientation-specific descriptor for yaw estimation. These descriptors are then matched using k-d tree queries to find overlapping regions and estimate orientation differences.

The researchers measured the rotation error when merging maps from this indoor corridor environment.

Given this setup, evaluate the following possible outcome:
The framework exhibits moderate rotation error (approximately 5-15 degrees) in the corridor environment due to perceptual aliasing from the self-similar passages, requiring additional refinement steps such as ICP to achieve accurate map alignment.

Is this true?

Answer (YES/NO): NO